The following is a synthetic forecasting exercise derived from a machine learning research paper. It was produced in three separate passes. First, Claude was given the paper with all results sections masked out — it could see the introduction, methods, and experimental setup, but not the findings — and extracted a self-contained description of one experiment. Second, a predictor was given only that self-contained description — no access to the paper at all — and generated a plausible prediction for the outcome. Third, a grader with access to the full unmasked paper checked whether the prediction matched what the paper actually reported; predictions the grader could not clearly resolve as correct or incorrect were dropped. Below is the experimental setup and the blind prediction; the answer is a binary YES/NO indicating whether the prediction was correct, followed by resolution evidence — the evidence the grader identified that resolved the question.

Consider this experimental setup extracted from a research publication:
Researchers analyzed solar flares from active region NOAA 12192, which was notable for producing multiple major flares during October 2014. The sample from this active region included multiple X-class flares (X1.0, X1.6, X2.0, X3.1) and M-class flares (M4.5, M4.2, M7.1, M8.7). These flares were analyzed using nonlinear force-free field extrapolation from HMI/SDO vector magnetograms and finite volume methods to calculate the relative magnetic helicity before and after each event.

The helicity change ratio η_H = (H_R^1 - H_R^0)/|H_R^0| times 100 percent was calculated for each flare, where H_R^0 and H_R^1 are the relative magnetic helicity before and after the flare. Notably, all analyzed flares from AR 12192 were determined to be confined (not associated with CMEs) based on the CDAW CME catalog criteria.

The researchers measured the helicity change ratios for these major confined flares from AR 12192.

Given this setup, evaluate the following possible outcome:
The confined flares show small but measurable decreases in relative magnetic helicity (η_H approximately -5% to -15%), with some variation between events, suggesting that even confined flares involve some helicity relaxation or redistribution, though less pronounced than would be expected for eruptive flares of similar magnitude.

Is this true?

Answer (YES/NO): NO